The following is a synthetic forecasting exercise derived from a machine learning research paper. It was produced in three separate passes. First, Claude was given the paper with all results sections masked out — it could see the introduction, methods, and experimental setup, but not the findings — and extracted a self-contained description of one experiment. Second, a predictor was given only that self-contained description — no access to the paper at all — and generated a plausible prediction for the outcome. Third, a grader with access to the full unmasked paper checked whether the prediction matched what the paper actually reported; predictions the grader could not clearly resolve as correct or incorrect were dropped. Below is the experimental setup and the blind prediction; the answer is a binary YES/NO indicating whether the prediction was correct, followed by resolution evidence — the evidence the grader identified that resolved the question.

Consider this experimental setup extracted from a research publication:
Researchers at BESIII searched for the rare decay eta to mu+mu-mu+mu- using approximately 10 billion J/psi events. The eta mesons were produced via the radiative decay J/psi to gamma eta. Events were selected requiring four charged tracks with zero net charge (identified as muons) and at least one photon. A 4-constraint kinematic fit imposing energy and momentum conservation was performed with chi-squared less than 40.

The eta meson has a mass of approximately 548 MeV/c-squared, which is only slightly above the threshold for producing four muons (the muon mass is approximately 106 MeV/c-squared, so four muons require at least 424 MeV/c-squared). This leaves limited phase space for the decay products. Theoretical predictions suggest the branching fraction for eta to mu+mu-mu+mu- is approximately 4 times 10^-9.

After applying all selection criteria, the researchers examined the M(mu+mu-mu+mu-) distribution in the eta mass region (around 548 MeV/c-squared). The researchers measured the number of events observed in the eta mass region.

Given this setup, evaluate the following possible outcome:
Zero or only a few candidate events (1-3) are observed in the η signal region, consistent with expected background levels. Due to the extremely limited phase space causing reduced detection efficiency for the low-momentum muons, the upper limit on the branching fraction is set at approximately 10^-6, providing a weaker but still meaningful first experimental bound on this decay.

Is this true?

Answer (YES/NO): NO